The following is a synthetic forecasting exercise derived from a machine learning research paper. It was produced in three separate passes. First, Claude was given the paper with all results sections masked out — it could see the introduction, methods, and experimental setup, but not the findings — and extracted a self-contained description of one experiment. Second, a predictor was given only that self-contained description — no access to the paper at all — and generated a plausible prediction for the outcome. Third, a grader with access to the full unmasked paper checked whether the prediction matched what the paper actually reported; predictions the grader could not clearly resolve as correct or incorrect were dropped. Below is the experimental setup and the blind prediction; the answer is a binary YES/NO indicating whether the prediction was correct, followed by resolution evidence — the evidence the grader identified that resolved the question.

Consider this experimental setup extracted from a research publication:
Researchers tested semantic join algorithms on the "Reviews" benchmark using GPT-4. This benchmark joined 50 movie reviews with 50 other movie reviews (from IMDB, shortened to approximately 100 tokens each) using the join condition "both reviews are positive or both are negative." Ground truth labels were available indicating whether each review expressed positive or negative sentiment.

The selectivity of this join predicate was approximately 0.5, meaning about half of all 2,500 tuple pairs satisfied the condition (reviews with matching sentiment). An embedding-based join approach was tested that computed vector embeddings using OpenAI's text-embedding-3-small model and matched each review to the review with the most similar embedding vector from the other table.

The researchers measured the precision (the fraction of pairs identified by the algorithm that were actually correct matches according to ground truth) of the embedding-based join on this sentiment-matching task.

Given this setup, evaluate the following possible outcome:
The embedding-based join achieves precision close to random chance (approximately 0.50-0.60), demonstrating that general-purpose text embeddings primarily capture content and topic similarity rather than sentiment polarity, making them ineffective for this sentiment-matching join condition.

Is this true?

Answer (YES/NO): NO